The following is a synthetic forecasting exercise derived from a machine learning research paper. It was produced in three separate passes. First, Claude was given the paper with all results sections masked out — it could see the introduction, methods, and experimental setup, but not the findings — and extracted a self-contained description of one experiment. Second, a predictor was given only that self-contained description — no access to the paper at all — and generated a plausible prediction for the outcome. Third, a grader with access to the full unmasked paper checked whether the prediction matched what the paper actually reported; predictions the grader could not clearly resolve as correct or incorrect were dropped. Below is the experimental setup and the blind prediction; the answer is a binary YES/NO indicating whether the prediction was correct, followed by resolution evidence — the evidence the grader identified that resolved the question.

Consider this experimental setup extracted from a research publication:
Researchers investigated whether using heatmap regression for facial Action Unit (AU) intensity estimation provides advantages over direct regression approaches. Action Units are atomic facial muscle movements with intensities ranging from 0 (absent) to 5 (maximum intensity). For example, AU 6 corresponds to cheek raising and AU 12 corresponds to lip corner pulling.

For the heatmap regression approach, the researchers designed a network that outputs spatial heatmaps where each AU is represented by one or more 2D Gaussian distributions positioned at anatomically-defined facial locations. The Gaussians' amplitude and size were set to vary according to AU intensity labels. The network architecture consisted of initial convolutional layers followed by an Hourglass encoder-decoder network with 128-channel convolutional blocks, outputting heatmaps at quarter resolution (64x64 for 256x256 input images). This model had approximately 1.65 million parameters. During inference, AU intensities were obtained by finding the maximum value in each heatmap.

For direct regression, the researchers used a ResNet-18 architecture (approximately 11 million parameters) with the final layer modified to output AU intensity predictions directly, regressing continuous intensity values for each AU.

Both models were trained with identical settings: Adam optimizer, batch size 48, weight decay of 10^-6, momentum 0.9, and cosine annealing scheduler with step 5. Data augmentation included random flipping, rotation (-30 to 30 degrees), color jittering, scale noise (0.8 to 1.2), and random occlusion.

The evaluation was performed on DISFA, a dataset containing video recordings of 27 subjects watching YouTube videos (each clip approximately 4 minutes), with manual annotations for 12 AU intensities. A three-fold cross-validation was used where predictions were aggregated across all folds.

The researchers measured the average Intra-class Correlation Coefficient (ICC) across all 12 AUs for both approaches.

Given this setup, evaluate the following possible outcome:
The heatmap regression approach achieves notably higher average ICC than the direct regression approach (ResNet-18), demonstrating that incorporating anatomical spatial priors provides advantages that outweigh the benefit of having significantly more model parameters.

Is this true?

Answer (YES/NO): YES